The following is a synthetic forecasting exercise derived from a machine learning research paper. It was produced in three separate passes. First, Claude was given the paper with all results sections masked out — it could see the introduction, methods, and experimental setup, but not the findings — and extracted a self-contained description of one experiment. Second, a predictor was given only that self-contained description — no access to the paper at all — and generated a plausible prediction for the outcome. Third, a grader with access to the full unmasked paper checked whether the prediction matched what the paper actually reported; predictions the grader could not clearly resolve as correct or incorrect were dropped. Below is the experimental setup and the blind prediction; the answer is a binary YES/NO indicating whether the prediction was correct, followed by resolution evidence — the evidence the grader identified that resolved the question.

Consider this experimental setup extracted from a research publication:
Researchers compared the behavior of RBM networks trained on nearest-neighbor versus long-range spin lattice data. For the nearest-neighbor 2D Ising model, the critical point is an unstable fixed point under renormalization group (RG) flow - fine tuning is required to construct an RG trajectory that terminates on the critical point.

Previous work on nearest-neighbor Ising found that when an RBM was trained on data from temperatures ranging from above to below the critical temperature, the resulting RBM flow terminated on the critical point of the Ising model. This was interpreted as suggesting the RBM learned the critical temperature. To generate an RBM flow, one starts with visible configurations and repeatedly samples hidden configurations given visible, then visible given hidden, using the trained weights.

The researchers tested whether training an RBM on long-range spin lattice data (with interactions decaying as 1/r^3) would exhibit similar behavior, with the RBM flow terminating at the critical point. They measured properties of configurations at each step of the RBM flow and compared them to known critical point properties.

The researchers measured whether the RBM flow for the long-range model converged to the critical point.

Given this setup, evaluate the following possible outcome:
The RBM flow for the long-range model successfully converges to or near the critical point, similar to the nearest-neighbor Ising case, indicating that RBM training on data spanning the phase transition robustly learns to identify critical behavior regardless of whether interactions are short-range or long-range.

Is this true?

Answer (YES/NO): NO